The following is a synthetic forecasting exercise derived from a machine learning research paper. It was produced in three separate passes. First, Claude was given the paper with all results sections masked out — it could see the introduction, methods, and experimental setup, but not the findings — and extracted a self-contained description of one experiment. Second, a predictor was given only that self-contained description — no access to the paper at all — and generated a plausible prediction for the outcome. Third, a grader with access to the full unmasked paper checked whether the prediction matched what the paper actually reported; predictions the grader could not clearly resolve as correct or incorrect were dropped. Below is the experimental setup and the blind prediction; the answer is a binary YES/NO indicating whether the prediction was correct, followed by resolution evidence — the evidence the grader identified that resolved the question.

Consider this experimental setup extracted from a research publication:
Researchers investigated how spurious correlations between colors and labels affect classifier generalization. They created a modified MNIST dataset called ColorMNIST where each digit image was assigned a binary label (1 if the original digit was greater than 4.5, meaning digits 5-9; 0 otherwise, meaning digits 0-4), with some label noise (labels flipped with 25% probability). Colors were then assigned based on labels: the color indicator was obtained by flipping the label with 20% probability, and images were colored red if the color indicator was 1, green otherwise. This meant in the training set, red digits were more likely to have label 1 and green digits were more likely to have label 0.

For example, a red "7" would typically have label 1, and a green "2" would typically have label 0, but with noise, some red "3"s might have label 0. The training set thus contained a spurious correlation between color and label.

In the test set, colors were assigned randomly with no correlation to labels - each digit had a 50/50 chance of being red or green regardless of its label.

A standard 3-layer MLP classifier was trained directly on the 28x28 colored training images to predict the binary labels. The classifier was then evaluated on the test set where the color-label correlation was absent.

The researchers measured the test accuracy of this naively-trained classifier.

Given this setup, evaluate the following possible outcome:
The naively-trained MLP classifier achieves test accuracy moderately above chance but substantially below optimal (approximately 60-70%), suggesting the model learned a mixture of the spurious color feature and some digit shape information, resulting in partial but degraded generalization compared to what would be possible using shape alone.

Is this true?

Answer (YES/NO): NO